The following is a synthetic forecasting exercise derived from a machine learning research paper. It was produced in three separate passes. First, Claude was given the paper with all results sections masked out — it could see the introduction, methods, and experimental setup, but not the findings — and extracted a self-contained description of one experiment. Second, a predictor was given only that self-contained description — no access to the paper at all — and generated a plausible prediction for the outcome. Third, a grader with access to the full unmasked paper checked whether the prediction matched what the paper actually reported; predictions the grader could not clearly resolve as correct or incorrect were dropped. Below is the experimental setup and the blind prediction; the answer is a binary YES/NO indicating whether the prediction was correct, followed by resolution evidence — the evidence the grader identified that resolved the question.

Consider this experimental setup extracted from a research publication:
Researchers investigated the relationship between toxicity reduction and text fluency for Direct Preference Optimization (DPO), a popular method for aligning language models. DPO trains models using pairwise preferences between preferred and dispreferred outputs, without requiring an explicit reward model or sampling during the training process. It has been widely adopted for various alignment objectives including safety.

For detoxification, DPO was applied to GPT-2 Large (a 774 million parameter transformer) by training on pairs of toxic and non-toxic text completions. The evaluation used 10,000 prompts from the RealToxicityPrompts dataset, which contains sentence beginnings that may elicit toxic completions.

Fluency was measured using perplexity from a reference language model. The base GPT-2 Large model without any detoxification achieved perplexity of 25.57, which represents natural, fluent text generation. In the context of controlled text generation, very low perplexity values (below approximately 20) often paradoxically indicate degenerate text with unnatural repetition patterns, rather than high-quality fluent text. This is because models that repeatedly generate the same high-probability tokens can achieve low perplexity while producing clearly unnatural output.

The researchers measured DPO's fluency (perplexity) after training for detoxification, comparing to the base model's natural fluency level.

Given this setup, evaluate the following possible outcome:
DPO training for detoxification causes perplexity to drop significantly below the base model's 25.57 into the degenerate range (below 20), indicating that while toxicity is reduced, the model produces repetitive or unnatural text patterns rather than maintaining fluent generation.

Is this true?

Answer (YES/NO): NO